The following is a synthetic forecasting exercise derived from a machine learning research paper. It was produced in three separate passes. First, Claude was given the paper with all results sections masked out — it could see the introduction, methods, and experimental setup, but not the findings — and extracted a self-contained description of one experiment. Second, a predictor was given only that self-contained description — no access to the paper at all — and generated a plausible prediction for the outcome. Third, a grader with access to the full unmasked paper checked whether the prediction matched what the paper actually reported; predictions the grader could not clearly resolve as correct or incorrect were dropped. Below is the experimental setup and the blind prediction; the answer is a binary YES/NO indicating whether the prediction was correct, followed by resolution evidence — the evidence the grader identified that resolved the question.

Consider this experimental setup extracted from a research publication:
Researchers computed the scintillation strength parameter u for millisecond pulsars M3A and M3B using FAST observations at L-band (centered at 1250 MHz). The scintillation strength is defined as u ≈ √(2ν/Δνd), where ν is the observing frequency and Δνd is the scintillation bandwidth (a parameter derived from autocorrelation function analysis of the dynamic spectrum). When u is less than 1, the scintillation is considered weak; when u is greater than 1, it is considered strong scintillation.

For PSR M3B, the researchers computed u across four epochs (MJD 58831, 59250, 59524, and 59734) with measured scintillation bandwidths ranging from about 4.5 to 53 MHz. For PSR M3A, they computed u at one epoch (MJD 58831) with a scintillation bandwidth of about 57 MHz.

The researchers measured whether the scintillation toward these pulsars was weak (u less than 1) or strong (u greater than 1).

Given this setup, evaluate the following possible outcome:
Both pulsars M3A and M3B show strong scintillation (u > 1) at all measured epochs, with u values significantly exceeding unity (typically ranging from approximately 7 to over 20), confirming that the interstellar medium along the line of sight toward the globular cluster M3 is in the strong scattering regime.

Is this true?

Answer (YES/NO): YES